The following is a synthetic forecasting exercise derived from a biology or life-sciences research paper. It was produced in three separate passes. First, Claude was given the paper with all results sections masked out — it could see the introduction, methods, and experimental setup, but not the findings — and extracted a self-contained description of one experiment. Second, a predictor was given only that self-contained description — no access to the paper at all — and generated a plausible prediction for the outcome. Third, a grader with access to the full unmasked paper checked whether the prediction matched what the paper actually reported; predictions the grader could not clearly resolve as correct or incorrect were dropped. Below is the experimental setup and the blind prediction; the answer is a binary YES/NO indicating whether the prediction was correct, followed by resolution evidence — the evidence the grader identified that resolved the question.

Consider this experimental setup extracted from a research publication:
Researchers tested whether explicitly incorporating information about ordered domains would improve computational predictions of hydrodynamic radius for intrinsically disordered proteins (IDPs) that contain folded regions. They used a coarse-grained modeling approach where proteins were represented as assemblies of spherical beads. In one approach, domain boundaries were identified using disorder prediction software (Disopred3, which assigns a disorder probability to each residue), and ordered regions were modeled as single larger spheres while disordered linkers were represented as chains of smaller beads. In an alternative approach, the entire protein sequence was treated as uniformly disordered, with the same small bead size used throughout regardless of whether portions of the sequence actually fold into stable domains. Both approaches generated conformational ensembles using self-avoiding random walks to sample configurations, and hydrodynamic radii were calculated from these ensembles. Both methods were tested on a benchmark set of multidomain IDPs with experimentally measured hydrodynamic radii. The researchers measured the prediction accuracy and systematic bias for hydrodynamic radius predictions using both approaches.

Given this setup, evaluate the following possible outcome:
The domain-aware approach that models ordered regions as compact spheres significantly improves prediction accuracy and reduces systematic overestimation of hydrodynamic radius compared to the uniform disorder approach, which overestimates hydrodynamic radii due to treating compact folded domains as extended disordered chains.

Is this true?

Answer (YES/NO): YES